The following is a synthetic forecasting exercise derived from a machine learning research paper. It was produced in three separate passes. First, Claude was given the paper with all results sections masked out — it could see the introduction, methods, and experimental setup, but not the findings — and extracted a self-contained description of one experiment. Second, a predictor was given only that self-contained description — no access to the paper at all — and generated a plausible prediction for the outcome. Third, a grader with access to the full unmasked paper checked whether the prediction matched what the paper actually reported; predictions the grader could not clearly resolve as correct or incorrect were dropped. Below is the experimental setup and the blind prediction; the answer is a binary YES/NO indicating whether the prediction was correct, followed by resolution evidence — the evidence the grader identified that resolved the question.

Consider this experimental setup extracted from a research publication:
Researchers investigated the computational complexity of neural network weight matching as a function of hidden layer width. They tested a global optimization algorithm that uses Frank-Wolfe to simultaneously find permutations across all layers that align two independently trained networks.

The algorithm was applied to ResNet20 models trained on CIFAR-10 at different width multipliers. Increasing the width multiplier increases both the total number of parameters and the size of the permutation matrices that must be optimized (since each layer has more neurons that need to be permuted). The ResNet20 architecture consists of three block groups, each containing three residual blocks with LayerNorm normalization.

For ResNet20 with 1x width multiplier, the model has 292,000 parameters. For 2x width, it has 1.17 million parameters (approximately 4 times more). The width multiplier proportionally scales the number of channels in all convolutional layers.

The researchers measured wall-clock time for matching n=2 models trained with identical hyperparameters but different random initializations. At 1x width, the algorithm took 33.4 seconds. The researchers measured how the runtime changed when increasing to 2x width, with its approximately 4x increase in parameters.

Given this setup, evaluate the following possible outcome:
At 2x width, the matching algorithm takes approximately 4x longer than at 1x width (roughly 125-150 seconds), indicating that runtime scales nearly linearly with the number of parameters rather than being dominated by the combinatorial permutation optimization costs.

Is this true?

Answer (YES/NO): NO